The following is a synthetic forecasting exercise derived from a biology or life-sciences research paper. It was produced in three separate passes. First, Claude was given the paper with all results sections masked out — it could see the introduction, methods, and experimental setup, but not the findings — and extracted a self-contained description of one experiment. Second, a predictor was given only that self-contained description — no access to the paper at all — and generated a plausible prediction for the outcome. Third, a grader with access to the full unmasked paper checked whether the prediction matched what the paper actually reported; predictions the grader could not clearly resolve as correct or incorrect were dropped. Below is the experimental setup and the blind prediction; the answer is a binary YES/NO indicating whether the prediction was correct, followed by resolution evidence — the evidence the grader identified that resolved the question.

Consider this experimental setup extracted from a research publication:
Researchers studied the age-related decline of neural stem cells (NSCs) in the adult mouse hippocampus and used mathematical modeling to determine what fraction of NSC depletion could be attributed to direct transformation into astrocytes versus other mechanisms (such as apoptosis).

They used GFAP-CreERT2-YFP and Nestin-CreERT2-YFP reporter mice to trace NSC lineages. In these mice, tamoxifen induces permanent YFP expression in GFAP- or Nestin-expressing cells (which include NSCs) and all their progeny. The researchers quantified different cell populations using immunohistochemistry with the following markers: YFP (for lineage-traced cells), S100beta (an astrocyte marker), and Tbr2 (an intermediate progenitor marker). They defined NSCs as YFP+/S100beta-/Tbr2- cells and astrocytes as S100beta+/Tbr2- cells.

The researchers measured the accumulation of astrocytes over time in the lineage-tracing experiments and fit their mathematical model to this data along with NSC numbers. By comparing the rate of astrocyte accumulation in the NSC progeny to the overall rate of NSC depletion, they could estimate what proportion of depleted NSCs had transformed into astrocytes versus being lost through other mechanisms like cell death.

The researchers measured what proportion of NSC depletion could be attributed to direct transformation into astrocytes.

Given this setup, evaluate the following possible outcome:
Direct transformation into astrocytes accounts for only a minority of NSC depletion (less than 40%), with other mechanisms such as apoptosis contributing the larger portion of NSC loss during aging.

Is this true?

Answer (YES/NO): YES